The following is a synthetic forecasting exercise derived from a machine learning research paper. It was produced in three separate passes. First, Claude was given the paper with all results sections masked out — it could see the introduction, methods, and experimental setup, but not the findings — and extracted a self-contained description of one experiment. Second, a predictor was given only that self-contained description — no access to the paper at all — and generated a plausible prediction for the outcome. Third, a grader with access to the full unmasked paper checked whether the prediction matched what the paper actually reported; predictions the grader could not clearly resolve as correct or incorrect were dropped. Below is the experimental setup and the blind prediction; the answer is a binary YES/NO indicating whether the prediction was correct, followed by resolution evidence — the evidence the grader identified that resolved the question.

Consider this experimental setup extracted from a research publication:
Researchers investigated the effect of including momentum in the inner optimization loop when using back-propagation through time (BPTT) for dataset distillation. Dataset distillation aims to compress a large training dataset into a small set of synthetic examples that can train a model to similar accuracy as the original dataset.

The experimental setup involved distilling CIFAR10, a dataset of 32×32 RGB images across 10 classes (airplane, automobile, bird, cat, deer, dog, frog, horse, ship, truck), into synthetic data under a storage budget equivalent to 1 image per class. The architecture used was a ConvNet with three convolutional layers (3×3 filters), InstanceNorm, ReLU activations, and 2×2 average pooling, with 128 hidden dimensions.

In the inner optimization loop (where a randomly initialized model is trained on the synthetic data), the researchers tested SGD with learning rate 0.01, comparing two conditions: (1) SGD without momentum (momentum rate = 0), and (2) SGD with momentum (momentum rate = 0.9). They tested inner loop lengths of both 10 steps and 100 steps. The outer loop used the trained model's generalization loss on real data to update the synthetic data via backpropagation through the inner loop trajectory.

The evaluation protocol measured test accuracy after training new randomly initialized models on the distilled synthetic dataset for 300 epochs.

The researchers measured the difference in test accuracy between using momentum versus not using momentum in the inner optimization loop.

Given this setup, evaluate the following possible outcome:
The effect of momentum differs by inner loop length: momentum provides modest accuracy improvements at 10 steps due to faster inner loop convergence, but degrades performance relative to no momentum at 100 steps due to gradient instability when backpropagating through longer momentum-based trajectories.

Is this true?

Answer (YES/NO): NO